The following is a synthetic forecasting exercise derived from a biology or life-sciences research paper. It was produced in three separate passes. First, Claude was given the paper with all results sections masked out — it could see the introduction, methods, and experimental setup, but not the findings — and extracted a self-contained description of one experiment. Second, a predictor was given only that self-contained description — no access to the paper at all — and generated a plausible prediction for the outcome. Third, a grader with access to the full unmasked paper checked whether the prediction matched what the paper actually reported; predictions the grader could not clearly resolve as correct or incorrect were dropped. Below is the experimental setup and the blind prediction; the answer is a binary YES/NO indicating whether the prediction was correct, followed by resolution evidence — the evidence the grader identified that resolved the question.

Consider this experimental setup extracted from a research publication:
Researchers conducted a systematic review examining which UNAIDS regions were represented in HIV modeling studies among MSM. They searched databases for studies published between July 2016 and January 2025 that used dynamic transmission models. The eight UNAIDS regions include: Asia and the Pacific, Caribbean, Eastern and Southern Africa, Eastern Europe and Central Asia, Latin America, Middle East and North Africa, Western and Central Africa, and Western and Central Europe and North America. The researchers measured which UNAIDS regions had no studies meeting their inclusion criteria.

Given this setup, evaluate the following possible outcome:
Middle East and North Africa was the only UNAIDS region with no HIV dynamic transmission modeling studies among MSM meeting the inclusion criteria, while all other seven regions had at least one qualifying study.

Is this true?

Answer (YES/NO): NO